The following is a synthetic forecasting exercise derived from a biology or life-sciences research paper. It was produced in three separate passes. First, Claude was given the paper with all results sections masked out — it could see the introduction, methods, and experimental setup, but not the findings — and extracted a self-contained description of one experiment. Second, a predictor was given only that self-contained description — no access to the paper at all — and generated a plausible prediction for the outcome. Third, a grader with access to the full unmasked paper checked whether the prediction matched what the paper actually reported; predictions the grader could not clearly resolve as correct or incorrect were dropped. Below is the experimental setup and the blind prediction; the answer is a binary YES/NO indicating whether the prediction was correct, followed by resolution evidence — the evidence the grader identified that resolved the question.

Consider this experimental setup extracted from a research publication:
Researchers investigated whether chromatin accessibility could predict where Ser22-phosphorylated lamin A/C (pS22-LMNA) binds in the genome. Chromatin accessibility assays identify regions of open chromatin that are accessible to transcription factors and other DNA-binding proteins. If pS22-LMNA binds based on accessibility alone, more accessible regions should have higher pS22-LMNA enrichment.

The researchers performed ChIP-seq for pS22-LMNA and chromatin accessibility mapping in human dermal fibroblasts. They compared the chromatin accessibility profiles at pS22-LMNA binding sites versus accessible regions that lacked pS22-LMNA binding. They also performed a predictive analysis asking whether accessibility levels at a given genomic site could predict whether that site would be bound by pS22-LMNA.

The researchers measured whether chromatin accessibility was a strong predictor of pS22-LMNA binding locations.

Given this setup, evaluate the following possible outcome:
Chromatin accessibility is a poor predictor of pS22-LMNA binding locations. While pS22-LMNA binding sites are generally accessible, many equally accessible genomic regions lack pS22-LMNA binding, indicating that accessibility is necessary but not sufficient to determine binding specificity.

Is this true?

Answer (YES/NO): YES